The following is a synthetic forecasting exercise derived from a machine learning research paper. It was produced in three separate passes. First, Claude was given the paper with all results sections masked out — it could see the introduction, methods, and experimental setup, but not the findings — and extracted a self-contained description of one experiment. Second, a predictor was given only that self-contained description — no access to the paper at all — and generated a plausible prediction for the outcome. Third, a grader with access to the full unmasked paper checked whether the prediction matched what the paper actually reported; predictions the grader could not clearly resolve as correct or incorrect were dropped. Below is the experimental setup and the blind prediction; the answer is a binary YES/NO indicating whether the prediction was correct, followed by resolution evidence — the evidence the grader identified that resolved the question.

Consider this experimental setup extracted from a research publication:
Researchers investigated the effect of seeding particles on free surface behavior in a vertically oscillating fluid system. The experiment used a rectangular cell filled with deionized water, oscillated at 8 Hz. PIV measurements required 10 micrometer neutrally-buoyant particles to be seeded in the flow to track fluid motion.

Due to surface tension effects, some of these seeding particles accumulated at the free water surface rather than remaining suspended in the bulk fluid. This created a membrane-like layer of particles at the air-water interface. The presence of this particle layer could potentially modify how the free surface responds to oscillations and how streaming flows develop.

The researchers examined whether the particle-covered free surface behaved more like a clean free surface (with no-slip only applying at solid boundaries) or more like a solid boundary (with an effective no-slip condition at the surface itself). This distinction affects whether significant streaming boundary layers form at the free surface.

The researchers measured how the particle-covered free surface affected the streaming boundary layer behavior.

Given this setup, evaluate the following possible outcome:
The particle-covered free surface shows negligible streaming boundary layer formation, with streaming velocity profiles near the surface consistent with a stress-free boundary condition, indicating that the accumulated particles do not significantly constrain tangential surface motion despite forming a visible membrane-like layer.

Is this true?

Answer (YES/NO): NO